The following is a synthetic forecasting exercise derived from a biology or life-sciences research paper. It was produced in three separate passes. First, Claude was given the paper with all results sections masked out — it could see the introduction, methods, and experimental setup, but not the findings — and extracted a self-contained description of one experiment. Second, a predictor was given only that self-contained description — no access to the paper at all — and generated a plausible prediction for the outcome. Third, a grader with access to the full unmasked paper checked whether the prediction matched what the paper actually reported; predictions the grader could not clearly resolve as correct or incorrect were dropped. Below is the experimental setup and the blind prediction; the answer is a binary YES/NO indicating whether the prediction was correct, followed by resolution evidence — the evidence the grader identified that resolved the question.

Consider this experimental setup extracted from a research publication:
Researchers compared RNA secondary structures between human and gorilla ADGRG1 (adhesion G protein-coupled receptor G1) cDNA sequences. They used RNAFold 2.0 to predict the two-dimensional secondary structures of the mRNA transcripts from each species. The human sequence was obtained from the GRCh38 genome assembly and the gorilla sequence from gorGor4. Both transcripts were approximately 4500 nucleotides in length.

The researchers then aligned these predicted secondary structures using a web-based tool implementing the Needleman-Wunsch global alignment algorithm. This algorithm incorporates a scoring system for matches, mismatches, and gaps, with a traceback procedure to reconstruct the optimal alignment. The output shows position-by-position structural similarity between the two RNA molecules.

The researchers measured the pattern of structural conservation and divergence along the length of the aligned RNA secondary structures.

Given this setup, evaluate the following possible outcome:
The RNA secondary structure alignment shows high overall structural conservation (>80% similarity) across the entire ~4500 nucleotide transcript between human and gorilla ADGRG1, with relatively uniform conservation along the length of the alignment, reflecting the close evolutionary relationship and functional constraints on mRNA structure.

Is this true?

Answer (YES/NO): NO